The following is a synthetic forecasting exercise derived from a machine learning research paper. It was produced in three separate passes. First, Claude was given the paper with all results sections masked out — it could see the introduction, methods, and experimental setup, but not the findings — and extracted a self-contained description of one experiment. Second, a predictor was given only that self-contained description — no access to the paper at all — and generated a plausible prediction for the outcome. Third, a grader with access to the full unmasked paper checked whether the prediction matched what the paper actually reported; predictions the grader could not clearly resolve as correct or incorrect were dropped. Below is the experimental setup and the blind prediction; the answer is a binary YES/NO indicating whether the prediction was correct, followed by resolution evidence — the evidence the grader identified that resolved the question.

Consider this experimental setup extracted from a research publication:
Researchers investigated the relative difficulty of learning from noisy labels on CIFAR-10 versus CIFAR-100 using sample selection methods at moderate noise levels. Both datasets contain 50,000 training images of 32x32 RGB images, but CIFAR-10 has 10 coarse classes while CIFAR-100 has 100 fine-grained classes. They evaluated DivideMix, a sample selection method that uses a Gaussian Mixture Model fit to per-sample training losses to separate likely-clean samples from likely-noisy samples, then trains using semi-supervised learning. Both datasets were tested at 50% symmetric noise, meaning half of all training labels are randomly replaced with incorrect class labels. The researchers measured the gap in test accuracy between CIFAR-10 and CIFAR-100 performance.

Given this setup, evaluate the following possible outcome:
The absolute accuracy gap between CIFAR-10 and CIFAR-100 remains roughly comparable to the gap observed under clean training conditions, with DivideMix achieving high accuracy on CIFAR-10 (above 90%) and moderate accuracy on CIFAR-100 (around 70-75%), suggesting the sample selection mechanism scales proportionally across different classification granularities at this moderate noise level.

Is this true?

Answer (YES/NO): YES